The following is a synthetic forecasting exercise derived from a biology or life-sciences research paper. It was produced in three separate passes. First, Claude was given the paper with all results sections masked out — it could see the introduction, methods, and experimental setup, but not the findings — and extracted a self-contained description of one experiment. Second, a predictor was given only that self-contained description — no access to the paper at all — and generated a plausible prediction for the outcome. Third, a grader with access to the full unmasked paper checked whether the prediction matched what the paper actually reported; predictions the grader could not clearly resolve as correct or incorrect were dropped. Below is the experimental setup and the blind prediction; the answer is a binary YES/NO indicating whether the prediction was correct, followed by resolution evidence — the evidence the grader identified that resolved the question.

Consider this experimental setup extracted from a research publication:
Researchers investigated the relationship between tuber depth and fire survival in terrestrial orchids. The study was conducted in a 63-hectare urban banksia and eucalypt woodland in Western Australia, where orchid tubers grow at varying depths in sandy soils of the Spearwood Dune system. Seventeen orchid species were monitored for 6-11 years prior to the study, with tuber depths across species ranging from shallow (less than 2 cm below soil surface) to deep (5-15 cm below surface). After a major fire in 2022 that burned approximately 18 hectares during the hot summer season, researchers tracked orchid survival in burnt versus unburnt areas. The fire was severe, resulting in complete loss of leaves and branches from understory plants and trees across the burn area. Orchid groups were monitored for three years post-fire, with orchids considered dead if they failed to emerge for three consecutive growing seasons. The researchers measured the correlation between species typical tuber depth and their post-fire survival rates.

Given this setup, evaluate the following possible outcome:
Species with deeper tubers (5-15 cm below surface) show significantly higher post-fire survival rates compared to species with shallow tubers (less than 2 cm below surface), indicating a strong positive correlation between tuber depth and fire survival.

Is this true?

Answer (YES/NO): YES